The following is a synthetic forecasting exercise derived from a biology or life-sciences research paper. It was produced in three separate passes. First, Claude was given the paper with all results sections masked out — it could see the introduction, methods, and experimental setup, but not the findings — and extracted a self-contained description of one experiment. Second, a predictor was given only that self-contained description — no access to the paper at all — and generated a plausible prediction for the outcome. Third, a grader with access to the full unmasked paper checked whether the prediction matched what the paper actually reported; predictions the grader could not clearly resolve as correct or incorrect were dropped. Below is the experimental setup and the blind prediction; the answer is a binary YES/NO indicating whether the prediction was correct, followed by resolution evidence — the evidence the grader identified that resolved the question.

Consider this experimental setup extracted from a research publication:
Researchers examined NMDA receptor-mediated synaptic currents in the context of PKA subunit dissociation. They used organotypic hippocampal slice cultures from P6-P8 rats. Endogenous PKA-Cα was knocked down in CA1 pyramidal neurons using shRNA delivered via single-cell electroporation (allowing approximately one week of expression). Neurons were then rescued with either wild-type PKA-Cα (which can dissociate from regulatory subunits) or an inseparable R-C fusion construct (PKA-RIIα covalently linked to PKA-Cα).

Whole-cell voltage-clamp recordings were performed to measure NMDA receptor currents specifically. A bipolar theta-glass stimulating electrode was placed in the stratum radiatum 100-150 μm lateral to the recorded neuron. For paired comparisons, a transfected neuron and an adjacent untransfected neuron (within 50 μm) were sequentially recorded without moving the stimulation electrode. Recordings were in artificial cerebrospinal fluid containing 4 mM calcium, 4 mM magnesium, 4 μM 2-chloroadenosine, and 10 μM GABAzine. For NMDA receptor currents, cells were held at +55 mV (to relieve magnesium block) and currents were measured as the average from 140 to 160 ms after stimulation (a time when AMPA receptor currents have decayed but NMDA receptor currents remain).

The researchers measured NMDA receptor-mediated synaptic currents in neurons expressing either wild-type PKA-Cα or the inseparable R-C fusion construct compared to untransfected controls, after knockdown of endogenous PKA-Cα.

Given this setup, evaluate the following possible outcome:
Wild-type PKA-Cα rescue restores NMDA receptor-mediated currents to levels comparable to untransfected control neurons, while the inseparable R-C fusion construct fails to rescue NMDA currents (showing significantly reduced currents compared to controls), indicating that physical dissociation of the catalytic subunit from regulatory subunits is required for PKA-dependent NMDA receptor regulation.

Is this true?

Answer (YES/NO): NO